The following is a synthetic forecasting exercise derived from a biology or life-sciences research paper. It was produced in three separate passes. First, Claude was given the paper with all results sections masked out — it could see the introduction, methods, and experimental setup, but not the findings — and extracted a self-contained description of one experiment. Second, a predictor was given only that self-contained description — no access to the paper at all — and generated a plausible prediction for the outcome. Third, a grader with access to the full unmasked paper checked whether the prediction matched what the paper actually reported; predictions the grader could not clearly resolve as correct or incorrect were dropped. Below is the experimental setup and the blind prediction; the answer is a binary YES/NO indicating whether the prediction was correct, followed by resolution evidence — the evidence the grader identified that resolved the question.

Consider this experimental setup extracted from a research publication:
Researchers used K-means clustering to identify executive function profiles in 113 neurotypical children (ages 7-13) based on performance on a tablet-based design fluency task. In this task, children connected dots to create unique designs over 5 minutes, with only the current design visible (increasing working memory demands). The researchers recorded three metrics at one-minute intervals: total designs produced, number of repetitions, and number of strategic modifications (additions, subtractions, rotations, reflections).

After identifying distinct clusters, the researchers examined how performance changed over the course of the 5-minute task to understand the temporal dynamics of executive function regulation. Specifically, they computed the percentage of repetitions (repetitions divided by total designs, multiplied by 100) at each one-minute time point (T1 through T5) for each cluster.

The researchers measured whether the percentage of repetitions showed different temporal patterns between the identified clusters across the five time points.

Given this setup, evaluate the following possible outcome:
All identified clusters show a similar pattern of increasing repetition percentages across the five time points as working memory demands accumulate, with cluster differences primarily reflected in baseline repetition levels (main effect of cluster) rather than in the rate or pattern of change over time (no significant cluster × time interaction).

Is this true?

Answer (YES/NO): NO